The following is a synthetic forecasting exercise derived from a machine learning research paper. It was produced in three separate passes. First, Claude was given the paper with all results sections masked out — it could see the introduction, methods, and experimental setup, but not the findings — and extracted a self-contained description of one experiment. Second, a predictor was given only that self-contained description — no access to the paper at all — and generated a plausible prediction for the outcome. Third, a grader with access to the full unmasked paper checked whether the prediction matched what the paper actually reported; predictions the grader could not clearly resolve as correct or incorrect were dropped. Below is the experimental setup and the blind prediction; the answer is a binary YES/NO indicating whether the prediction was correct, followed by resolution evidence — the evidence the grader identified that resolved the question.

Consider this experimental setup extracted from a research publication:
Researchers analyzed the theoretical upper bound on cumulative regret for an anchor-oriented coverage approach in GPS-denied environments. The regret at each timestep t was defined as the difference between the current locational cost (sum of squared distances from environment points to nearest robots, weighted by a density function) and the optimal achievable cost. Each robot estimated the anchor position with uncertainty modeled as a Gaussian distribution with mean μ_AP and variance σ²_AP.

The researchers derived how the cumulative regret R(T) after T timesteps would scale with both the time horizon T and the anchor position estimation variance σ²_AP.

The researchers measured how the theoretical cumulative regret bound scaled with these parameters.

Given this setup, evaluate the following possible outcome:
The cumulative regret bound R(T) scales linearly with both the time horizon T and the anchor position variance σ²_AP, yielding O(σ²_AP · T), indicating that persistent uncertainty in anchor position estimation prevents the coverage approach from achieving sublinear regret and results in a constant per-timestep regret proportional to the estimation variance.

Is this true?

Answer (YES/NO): NO